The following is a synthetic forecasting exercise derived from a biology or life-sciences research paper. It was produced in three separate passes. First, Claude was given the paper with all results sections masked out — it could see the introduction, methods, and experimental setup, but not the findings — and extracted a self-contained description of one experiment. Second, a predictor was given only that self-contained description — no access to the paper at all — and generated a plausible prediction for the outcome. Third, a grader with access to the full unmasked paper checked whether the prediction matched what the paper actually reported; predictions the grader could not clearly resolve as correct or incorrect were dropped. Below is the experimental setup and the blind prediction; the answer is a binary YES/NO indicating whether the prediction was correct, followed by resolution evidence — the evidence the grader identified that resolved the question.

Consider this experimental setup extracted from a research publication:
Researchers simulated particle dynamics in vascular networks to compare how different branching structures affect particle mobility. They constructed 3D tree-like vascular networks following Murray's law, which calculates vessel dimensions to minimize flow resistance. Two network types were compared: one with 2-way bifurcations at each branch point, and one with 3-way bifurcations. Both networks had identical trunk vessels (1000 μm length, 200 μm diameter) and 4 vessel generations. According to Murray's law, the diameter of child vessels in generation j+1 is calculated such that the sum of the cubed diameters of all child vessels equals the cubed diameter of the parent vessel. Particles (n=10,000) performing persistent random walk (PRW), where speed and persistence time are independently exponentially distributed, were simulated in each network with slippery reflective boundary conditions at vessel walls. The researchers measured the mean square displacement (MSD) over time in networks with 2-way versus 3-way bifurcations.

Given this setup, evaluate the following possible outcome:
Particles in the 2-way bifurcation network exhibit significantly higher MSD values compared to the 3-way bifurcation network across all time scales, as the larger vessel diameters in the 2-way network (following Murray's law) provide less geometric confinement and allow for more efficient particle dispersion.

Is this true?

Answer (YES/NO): NO